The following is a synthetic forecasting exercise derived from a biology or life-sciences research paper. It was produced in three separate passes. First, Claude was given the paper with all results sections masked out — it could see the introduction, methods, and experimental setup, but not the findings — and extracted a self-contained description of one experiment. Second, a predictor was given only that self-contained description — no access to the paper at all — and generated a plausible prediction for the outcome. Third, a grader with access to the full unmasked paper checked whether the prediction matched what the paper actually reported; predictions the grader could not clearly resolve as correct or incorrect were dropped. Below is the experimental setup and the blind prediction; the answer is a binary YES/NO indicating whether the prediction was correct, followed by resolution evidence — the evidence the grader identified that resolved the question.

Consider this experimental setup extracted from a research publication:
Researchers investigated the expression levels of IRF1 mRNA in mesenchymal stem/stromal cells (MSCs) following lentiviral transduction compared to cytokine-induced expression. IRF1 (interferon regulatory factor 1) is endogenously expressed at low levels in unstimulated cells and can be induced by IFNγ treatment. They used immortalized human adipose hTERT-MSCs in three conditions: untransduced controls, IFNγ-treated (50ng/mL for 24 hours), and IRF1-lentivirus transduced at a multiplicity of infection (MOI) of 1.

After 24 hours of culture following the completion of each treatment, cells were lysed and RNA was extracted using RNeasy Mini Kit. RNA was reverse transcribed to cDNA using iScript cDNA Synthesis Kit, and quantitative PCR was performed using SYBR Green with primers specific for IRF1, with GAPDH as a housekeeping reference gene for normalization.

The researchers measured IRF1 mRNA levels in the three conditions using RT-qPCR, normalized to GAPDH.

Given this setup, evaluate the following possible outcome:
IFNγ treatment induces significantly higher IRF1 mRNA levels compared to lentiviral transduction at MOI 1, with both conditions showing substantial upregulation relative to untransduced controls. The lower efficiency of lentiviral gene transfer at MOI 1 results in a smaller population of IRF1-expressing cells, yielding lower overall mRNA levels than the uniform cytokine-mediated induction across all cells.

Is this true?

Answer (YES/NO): YES